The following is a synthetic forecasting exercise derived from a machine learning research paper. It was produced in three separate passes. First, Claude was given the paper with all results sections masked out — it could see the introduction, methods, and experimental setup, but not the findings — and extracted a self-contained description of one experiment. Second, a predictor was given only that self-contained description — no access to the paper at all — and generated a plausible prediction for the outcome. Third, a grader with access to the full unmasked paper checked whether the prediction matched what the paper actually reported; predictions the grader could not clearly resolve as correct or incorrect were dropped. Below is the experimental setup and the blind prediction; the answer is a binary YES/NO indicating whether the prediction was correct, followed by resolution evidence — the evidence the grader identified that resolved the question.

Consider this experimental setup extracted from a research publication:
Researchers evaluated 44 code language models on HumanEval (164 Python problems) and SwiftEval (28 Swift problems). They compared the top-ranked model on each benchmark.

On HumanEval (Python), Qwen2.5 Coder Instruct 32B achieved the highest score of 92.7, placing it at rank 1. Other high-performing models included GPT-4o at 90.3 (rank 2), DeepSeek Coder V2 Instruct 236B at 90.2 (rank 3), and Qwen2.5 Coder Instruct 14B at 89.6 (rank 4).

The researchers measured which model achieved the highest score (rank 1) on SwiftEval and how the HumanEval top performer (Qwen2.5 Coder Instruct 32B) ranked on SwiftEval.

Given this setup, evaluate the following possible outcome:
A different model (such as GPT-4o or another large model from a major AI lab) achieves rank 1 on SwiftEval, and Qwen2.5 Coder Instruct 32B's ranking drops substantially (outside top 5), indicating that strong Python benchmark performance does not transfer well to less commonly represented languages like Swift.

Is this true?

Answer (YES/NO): YES